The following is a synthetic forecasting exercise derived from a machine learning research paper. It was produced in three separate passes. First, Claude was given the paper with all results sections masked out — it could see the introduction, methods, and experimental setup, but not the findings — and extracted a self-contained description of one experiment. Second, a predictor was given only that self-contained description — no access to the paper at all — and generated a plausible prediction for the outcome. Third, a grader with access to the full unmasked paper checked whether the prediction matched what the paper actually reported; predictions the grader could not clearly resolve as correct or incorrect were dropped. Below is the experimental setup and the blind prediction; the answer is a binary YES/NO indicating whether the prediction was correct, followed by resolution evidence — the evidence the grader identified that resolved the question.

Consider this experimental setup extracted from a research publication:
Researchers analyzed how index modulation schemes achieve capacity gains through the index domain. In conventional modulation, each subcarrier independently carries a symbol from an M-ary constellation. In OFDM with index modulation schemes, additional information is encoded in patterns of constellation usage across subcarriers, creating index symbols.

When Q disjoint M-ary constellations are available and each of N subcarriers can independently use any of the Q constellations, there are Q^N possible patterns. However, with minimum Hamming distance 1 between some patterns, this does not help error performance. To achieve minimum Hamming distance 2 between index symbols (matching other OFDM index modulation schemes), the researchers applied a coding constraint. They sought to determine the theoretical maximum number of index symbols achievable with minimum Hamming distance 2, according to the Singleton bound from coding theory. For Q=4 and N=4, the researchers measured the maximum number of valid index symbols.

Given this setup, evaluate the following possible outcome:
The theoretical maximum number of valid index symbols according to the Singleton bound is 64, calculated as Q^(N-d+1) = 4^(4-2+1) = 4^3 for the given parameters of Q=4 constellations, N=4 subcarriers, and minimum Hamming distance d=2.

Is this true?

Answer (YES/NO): YES